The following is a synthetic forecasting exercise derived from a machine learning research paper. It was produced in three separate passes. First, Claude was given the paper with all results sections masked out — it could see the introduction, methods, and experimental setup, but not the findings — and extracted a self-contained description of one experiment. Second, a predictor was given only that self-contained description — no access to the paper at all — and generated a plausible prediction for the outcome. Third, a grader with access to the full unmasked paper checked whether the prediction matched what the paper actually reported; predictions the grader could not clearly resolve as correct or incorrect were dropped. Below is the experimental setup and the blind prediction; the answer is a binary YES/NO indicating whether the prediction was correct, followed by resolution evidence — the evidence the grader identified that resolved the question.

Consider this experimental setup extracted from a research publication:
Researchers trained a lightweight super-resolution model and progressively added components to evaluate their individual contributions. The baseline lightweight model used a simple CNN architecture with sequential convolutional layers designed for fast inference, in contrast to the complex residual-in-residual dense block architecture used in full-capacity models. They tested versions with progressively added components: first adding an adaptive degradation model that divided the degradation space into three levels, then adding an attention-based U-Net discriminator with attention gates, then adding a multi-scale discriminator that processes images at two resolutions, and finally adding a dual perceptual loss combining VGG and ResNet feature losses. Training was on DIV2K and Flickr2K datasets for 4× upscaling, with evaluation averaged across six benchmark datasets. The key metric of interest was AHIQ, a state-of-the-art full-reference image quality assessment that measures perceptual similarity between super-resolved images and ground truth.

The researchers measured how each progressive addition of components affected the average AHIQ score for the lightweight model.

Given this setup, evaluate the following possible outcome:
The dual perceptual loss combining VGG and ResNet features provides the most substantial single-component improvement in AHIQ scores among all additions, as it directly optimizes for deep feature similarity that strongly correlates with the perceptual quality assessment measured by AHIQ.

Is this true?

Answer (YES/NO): NO